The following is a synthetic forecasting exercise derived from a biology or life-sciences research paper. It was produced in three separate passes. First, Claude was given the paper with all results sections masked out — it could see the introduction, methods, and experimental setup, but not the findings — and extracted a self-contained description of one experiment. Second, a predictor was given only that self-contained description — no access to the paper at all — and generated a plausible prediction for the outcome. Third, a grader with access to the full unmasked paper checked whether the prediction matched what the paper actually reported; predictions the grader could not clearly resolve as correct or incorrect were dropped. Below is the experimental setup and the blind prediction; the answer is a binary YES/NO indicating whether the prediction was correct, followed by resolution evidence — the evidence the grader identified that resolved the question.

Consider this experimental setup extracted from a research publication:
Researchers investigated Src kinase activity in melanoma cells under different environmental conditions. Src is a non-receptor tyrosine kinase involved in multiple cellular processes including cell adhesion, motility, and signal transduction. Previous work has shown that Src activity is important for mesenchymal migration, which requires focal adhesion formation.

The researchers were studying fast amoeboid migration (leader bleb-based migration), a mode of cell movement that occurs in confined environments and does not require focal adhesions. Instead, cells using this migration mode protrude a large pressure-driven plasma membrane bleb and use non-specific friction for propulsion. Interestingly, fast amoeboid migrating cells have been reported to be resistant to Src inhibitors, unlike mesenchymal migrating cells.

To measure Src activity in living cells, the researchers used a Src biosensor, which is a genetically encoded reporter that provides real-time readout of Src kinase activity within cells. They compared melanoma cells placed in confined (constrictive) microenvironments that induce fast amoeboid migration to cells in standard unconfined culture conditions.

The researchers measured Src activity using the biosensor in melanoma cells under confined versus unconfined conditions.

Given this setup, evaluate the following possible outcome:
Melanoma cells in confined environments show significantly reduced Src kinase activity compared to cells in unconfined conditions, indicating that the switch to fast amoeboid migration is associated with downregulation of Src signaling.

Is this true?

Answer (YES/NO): YES